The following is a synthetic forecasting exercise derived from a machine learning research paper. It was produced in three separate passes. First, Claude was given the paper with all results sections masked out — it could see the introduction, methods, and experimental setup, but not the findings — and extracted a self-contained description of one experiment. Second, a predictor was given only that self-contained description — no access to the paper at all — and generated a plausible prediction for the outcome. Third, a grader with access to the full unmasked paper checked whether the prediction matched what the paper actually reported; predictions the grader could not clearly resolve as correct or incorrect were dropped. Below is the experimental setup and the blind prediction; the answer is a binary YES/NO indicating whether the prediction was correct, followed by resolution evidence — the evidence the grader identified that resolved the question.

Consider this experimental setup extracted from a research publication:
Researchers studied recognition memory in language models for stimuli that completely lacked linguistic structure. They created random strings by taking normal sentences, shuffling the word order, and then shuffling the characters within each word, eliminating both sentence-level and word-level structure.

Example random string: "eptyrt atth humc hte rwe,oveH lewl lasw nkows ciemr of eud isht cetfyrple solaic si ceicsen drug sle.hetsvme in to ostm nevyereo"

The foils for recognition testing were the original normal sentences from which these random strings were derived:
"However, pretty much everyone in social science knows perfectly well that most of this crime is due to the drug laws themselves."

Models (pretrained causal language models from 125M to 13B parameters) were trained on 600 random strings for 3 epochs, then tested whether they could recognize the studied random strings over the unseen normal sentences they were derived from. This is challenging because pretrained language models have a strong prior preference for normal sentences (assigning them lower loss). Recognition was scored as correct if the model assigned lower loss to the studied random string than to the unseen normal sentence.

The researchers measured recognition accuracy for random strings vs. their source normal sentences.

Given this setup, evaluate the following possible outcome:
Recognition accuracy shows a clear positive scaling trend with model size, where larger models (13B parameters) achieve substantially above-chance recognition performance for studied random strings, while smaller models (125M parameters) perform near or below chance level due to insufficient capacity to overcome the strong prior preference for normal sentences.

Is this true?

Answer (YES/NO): NO